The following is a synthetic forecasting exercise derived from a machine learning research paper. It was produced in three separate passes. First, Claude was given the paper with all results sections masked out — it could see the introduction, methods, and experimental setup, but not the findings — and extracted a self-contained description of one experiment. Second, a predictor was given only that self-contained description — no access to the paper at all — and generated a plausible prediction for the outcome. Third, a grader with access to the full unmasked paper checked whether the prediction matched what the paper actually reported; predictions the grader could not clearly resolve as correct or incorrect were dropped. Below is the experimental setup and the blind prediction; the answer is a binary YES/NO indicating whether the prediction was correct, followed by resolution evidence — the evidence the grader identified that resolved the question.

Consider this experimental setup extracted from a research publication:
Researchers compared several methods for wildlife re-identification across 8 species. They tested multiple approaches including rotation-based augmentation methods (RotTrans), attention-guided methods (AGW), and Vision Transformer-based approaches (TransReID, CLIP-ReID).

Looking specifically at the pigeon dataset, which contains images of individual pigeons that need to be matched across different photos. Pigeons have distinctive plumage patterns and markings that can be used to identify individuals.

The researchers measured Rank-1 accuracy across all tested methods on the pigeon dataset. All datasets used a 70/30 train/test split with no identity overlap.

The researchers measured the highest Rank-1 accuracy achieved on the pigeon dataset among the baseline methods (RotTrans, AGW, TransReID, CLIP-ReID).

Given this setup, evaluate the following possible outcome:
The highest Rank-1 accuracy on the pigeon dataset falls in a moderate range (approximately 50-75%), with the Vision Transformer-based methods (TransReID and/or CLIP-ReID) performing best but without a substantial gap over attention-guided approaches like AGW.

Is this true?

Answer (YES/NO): NO